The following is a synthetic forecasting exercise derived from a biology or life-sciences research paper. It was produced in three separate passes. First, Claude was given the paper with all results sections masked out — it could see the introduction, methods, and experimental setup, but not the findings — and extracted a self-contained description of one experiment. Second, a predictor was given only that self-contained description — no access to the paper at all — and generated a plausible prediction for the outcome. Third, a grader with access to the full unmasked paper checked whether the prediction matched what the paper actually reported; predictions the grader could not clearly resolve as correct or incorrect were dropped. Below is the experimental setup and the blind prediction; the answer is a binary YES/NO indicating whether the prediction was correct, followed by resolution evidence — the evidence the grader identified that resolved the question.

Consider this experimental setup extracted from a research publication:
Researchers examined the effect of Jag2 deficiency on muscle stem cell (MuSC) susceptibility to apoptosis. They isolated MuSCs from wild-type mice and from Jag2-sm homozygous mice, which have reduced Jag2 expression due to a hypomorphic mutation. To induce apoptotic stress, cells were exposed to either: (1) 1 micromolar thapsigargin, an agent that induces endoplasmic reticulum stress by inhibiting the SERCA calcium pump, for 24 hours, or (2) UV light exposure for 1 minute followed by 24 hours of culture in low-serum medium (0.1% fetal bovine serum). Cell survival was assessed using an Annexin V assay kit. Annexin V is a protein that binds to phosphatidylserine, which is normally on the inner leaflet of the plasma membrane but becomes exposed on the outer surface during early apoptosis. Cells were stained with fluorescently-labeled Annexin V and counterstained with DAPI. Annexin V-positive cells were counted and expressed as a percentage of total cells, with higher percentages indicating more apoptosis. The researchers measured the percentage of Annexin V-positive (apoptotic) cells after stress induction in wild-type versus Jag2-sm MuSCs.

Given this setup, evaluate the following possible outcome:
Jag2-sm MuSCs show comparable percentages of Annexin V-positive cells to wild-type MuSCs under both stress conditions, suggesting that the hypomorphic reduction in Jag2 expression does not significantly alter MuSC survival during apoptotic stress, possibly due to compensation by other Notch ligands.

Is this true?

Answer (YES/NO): NO